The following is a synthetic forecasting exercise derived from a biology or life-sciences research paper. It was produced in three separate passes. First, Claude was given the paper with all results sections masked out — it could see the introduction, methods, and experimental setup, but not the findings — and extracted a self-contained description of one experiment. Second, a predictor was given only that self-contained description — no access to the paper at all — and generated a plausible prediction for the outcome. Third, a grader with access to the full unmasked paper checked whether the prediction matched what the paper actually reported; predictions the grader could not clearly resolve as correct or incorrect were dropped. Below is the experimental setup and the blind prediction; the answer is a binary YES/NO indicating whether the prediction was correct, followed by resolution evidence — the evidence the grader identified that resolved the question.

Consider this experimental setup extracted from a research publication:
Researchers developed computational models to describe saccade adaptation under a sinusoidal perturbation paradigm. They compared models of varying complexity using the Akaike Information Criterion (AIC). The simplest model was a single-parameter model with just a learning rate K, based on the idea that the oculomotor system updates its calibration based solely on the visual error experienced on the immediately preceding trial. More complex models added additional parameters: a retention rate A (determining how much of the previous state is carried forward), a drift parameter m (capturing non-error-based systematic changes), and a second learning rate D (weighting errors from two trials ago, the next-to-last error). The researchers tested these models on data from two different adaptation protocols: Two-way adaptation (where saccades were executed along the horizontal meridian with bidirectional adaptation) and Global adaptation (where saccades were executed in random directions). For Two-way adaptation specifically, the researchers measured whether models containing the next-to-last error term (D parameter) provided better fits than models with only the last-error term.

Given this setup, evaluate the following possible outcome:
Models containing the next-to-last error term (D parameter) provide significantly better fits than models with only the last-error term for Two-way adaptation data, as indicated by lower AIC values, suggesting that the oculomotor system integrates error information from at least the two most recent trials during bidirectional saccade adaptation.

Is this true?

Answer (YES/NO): YES